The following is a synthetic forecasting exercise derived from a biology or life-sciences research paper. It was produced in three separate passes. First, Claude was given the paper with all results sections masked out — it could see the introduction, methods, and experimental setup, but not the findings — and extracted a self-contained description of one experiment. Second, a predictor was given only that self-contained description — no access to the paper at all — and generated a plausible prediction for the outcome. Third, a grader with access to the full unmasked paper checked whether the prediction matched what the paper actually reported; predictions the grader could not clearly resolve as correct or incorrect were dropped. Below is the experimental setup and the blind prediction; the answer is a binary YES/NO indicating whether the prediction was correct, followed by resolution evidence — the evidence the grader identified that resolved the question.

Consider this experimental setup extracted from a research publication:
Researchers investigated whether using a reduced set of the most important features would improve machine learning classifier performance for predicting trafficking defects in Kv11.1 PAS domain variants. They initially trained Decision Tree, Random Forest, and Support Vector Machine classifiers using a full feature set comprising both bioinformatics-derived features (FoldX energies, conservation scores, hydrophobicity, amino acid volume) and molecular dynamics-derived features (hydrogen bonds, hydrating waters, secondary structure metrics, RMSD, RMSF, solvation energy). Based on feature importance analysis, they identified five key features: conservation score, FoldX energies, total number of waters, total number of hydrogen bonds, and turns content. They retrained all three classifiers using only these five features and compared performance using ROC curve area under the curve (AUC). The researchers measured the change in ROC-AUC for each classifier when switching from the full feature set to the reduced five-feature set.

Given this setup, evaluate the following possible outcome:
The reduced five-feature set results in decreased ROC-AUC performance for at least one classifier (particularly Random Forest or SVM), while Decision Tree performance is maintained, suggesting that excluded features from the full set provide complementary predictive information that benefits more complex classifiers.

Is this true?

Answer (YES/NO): NO